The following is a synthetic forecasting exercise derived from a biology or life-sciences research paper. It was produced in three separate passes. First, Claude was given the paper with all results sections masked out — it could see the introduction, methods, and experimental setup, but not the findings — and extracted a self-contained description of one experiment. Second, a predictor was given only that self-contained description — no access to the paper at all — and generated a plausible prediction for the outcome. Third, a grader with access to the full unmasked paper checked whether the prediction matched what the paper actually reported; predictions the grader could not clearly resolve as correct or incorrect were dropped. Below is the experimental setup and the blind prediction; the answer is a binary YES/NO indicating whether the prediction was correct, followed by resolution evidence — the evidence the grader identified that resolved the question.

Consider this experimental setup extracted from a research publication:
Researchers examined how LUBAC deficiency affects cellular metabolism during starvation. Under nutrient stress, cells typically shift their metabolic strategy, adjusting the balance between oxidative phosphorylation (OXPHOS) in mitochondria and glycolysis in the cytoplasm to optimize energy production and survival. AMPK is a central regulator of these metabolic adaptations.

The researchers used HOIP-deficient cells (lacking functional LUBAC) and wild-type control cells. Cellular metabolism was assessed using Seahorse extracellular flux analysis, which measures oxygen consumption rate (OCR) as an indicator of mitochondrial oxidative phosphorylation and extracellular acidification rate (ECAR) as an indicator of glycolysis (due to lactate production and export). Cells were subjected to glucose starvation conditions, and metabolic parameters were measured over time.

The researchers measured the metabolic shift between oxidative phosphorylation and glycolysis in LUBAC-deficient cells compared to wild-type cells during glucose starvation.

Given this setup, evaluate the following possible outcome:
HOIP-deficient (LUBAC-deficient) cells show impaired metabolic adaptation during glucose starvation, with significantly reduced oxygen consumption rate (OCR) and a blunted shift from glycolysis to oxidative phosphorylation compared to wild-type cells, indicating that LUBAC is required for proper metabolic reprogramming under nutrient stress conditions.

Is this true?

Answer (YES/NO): NO